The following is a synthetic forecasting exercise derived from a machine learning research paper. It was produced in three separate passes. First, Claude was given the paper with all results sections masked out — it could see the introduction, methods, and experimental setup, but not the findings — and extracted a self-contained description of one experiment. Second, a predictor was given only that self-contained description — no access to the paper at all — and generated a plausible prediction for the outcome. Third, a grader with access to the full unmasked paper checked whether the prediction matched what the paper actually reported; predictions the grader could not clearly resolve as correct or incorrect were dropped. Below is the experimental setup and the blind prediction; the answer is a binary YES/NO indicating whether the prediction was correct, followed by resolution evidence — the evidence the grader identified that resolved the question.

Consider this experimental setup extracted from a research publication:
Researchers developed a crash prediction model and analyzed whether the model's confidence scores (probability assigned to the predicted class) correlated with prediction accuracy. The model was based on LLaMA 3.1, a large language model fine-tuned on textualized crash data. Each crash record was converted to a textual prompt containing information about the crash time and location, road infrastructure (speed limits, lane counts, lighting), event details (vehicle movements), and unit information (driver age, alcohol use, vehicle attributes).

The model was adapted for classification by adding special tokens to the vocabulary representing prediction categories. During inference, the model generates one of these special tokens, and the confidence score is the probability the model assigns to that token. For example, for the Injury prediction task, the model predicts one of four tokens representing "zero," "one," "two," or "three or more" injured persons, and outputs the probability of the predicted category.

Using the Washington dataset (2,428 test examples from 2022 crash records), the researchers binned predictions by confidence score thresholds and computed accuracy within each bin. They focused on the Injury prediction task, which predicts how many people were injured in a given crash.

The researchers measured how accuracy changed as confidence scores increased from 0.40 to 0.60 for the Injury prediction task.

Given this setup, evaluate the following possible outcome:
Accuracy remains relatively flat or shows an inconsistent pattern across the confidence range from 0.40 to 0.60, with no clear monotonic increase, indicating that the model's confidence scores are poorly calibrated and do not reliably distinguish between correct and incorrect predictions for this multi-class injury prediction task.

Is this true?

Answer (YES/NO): NO